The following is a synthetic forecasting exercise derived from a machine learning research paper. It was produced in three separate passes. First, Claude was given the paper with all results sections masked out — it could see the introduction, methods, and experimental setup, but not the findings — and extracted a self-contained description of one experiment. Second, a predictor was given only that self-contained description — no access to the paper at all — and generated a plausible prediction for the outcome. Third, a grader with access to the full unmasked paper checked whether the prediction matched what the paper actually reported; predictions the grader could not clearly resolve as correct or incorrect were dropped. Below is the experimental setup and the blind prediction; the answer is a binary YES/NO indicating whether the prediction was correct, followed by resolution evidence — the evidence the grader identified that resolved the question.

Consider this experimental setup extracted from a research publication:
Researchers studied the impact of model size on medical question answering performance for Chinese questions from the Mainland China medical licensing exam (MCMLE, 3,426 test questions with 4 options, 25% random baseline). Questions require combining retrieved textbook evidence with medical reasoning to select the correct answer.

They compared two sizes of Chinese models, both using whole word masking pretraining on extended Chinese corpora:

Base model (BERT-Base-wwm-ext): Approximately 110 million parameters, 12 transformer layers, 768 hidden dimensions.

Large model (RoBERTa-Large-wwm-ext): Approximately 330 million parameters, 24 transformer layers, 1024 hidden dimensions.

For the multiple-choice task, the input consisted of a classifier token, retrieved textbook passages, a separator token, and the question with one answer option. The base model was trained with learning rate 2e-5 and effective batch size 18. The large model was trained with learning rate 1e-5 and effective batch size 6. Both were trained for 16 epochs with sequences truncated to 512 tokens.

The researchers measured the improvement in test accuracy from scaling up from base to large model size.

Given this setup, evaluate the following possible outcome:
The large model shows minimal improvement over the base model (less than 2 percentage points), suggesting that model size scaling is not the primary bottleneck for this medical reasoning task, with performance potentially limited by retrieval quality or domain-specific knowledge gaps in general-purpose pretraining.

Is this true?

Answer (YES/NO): NO